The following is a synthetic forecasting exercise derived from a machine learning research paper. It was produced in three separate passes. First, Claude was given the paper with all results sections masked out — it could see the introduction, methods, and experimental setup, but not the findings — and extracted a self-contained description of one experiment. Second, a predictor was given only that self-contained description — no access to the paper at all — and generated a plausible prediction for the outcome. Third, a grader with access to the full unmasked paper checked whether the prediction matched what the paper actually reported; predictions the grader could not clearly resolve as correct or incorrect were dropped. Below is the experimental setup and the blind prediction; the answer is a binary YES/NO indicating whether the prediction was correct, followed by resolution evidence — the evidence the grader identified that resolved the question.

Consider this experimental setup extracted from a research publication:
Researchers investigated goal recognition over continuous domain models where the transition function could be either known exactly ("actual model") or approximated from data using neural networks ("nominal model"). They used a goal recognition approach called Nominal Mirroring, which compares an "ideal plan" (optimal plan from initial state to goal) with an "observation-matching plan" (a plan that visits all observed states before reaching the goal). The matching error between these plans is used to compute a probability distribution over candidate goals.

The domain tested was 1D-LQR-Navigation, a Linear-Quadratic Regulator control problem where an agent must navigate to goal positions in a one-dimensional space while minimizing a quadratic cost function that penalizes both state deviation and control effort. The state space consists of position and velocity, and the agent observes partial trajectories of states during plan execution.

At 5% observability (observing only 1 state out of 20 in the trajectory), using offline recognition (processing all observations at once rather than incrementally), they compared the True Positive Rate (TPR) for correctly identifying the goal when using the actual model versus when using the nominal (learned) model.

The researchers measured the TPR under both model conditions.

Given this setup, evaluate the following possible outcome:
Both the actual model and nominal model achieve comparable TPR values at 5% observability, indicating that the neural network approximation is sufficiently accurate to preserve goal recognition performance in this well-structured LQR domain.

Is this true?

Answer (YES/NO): NO